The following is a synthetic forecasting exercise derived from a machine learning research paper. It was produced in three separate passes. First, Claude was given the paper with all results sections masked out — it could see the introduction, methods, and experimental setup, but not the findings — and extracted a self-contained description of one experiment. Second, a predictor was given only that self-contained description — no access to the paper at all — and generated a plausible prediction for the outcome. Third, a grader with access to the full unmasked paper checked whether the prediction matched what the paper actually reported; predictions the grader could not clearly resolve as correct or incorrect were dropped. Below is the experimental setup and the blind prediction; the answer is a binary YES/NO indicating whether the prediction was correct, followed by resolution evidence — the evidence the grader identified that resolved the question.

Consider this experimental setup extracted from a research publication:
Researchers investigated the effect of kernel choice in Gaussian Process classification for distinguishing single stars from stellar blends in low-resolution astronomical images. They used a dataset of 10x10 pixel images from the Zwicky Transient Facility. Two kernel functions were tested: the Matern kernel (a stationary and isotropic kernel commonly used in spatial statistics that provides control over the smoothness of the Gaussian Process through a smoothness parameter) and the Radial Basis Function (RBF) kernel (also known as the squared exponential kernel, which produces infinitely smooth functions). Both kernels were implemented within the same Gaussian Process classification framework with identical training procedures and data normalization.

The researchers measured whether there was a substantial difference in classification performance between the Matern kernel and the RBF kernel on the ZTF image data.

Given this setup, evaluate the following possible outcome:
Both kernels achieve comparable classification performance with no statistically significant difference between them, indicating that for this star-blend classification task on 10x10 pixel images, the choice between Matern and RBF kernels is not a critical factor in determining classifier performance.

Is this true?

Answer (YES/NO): YES